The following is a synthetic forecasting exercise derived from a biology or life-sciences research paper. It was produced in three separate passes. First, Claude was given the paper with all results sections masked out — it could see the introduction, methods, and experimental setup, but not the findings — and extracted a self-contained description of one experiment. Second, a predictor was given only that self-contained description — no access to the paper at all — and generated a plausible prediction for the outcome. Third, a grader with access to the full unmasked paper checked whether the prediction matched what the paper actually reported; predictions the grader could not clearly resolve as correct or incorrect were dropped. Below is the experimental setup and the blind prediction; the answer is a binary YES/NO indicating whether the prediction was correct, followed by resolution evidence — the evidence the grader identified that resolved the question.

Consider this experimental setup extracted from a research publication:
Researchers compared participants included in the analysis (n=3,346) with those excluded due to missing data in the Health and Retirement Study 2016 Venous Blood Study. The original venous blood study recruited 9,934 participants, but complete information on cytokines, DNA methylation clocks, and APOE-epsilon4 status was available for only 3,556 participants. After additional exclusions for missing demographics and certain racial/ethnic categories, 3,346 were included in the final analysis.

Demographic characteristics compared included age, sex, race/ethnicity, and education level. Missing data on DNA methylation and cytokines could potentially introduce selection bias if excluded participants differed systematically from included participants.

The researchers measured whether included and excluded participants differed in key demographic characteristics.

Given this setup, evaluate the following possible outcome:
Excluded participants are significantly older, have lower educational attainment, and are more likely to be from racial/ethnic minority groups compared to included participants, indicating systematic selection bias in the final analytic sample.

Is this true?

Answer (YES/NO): NO